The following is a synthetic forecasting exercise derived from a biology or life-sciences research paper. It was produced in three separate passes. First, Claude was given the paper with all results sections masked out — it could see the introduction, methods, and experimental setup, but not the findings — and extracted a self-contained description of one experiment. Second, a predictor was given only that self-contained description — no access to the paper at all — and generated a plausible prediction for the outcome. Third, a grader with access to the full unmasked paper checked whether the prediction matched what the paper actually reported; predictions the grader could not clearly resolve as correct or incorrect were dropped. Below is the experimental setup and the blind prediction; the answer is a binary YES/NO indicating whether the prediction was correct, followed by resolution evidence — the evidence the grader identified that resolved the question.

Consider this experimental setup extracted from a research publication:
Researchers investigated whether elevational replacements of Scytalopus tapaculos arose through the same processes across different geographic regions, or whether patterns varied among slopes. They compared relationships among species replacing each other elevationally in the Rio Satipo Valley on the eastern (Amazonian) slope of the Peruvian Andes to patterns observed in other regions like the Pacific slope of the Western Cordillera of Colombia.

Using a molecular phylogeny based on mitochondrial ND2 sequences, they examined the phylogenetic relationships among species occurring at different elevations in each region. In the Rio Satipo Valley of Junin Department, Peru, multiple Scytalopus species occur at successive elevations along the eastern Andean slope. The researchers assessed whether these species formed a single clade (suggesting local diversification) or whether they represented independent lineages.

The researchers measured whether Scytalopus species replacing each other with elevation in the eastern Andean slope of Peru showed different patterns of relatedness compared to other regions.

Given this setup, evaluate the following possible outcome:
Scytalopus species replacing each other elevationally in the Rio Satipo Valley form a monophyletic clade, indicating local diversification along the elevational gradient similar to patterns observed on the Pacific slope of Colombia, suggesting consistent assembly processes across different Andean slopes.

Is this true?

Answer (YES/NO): NO